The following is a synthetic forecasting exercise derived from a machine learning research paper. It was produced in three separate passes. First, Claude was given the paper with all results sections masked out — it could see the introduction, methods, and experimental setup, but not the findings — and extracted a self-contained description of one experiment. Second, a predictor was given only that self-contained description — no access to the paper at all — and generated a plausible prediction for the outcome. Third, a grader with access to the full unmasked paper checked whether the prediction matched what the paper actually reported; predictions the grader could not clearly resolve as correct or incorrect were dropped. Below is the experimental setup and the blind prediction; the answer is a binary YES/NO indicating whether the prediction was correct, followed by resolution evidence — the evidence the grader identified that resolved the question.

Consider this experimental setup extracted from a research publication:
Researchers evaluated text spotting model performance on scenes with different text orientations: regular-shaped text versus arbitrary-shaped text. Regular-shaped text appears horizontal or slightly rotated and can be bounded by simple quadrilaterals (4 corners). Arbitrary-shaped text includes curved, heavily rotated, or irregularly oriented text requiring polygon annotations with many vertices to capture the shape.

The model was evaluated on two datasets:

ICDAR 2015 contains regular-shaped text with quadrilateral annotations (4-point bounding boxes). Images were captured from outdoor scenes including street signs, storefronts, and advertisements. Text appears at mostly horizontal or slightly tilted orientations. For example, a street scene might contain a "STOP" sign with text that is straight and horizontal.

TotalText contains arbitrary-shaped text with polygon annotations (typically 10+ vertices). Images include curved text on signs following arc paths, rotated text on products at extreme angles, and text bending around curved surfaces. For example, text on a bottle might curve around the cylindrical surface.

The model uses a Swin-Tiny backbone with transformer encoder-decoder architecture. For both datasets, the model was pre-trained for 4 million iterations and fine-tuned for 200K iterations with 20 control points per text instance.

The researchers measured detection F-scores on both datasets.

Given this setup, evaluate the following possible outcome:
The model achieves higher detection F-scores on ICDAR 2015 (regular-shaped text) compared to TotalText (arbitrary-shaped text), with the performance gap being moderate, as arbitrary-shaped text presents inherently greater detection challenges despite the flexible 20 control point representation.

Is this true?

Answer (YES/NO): YES